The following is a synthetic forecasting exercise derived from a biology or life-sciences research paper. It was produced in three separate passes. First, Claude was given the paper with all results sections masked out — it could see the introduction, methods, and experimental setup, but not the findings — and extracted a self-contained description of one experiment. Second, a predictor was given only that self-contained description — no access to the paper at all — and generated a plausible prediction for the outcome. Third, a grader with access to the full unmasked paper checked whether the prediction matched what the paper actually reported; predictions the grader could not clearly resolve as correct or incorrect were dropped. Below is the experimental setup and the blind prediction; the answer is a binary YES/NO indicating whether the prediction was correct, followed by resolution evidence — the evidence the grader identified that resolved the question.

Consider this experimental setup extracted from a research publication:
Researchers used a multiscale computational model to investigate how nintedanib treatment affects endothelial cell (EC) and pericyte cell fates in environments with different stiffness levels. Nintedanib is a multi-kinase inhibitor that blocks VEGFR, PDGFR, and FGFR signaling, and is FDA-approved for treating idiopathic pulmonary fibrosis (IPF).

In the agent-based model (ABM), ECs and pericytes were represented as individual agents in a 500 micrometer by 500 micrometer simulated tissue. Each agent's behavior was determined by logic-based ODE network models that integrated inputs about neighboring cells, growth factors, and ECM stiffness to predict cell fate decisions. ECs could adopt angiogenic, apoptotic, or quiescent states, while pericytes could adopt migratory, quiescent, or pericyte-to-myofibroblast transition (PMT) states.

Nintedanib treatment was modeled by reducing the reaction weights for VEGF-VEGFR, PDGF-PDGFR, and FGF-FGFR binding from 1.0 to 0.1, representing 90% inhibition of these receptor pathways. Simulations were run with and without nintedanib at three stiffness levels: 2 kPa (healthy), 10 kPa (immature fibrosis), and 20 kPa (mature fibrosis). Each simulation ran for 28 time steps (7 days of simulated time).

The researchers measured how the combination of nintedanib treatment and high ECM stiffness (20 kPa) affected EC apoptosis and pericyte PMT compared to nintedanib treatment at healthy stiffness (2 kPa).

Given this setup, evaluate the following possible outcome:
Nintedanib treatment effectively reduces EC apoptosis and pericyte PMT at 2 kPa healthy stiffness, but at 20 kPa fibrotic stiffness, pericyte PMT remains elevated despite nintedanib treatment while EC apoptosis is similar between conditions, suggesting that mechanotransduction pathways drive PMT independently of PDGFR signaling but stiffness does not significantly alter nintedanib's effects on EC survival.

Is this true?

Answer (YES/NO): NO